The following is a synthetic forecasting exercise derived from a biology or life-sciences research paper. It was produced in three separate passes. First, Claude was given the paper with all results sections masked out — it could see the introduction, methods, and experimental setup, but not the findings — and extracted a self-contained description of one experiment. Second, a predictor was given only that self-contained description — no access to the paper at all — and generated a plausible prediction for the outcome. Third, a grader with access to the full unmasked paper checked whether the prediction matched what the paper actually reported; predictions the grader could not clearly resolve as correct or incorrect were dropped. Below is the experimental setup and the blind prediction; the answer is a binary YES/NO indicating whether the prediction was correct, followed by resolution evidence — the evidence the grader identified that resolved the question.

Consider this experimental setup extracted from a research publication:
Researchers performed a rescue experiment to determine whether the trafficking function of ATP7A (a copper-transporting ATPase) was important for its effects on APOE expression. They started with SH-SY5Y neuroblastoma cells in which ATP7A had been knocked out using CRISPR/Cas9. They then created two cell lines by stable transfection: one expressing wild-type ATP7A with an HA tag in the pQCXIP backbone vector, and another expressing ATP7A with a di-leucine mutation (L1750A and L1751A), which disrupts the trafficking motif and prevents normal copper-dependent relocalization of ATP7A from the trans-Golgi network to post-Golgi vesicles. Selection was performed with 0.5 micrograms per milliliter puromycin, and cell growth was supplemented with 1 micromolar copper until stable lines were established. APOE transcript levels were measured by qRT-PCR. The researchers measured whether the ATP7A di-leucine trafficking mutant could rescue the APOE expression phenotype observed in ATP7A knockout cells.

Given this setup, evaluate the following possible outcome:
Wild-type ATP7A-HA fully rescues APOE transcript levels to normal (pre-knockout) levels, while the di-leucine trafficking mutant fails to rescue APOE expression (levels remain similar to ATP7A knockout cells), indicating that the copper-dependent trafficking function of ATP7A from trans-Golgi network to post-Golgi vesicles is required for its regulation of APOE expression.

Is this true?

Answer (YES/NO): NO